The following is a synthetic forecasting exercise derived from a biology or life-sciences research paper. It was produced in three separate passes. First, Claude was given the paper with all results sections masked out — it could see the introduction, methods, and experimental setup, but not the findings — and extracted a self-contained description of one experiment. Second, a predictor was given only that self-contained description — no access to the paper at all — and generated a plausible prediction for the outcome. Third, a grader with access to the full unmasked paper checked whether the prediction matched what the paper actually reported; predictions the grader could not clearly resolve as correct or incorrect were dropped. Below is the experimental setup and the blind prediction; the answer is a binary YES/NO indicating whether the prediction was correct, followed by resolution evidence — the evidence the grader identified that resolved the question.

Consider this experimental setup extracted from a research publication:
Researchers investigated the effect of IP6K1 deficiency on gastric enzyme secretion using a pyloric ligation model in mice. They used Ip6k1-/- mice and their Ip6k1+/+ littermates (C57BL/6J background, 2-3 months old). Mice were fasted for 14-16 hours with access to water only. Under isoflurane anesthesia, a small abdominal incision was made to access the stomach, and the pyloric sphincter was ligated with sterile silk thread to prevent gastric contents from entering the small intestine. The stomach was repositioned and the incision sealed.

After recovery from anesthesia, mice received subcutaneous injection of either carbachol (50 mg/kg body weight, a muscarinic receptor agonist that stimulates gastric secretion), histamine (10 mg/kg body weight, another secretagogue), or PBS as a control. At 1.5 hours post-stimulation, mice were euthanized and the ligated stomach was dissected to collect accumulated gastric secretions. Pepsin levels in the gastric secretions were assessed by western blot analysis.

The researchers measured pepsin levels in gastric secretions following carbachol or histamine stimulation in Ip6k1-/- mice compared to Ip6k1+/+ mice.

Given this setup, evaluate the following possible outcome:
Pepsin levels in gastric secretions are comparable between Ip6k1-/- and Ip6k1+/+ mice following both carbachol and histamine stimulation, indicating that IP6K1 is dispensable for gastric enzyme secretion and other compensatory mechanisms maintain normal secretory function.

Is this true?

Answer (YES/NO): NO